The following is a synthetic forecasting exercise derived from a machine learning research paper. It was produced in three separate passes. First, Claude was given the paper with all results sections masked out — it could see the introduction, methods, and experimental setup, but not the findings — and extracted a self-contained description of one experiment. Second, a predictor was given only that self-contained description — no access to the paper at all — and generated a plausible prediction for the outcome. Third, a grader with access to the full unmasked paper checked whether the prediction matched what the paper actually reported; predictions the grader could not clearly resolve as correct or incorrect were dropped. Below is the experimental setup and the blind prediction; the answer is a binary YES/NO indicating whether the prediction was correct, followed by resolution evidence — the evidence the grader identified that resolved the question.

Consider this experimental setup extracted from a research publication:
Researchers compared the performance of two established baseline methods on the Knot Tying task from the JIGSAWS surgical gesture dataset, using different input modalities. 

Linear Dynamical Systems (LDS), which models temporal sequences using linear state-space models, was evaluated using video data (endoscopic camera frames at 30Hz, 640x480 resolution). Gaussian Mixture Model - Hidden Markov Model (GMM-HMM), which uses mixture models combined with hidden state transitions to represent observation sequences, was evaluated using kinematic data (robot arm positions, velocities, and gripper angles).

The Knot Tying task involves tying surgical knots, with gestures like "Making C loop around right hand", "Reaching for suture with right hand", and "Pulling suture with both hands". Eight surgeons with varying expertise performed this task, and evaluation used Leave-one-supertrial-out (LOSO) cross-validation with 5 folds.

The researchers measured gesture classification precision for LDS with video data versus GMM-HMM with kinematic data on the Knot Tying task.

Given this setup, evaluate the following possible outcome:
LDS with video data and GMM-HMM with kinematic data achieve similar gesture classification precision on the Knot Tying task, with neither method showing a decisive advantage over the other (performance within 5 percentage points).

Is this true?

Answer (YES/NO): YES